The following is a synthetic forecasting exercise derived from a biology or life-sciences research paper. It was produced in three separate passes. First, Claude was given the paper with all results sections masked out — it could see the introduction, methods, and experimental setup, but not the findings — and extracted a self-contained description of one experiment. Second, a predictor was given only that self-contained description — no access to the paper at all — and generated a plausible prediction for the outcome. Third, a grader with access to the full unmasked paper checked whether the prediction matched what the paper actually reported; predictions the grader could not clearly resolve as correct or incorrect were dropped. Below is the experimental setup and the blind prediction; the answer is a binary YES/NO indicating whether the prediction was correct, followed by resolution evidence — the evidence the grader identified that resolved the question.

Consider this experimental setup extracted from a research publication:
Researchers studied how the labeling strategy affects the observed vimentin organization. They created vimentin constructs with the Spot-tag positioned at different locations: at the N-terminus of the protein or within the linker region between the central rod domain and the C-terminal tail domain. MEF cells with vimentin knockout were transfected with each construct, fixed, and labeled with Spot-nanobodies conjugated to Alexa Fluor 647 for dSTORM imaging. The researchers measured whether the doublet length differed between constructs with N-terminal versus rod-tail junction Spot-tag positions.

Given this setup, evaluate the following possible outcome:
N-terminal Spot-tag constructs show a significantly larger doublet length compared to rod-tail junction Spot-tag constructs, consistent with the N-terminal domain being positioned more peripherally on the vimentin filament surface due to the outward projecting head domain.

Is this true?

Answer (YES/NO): NO